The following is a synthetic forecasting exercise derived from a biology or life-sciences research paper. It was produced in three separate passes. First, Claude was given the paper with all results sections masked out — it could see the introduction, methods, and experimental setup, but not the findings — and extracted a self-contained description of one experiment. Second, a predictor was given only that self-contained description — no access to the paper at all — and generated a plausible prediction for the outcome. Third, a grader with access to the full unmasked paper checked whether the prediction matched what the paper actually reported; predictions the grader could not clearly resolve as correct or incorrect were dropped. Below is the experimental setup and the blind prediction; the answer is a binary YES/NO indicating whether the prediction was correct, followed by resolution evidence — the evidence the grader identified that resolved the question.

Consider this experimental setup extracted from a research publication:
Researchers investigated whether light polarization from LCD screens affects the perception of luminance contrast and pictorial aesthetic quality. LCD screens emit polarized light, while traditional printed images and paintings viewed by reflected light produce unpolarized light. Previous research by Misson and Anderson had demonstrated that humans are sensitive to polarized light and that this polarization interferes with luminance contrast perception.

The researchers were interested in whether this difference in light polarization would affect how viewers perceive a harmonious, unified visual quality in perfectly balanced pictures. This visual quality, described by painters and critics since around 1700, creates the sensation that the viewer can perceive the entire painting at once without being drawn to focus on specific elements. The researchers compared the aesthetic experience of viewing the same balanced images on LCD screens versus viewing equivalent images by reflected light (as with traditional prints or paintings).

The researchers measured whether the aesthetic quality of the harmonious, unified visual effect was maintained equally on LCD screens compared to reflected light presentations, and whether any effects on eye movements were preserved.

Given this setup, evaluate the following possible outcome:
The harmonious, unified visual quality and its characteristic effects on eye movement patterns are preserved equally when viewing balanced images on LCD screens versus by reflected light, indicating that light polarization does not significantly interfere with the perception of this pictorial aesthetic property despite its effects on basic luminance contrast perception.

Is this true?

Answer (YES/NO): NO